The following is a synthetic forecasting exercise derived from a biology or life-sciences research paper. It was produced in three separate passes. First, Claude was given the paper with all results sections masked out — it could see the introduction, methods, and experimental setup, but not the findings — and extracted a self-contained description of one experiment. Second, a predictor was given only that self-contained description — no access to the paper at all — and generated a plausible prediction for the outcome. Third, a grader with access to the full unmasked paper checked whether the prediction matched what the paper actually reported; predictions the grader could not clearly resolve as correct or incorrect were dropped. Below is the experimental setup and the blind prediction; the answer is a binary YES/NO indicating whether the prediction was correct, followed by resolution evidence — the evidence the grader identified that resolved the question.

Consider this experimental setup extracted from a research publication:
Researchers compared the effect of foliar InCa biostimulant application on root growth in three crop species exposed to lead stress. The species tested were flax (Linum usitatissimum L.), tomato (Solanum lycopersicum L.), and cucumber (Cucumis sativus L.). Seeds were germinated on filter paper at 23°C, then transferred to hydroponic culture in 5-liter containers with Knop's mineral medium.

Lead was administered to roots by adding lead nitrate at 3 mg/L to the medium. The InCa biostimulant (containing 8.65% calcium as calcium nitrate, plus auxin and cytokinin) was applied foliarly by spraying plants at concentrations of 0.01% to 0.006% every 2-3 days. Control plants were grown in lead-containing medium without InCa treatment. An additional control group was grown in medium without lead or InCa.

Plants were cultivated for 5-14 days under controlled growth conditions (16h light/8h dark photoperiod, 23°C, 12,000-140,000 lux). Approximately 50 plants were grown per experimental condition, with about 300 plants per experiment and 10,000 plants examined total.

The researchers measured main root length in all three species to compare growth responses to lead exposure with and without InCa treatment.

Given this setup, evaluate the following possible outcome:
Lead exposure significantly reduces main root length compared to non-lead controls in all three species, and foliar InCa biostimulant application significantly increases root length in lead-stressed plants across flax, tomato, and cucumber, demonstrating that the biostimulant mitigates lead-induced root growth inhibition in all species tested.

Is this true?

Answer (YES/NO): NO